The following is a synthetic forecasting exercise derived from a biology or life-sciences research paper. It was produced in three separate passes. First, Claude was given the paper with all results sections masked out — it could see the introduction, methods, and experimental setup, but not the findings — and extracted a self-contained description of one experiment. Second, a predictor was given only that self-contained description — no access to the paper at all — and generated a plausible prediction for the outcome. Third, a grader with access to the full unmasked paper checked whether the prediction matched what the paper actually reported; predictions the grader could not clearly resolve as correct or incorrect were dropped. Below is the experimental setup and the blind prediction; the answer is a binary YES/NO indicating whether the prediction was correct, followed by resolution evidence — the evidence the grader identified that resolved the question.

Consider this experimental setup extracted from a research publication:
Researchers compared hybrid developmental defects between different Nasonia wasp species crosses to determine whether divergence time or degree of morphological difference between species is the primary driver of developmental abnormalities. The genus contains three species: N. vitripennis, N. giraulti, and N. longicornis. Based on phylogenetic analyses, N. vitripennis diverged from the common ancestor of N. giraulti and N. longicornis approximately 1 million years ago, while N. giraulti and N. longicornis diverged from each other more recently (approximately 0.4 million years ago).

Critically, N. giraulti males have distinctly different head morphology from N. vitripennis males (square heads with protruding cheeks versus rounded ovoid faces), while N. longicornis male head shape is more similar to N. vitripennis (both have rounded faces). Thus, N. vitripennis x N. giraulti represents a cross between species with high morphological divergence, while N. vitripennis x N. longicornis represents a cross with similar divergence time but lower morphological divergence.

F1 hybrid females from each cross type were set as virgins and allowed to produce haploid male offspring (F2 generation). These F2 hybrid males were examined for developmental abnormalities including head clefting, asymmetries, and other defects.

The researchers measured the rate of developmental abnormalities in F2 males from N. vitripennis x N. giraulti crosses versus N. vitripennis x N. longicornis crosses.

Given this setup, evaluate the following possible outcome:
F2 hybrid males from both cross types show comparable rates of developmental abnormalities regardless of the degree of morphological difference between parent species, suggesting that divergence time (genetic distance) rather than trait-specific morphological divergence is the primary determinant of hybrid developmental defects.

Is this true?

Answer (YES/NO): YES